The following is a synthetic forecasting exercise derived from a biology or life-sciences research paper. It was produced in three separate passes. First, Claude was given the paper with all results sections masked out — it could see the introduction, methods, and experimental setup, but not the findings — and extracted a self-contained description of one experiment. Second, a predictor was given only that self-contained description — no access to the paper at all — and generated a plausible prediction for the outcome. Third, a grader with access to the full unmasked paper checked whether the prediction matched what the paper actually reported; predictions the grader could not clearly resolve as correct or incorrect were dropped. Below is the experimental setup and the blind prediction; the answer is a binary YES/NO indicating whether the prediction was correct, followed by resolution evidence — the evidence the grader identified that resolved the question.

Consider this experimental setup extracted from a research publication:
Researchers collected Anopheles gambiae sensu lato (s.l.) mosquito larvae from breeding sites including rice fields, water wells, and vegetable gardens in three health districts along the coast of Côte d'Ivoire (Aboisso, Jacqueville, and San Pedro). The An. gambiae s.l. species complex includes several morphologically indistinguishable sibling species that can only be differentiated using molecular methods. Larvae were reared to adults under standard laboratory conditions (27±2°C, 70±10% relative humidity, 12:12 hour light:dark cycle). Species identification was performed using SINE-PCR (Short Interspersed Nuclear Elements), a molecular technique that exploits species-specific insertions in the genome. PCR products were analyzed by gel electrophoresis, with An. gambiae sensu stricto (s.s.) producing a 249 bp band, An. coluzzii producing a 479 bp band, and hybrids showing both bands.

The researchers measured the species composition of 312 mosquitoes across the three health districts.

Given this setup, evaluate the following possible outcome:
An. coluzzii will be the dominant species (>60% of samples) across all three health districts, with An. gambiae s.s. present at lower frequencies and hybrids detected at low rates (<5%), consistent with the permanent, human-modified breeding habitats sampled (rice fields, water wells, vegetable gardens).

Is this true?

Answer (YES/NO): NO